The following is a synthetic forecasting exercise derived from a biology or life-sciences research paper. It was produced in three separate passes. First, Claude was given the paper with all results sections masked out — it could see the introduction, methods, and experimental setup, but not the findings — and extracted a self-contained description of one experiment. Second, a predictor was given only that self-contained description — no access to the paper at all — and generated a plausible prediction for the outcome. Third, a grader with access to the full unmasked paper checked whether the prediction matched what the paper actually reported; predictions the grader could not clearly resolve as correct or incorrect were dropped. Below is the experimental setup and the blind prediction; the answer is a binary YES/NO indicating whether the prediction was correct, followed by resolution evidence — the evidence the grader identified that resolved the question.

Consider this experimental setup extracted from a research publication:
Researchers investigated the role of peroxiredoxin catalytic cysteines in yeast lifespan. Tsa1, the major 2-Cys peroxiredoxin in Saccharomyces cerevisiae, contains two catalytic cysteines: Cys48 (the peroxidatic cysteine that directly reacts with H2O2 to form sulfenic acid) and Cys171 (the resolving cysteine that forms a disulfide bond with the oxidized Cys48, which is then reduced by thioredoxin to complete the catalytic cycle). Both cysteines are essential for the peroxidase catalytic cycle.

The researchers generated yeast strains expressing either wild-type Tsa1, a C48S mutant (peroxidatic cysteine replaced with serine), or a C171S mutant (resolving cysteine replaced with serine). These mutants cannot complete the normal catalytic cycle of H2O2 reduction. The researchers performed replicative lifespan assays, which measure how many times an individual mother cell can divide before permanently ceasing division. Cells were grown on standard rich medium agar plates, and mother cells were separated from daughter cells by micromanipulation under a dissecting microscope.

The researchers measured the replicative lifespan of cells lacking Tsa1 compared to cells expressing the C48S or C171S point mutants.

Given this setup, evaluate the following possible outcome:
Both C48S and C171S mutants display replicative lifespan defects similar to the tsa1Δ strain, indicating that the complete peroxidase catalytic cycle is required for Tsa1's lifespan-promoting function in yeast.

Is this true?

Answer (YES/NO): YES